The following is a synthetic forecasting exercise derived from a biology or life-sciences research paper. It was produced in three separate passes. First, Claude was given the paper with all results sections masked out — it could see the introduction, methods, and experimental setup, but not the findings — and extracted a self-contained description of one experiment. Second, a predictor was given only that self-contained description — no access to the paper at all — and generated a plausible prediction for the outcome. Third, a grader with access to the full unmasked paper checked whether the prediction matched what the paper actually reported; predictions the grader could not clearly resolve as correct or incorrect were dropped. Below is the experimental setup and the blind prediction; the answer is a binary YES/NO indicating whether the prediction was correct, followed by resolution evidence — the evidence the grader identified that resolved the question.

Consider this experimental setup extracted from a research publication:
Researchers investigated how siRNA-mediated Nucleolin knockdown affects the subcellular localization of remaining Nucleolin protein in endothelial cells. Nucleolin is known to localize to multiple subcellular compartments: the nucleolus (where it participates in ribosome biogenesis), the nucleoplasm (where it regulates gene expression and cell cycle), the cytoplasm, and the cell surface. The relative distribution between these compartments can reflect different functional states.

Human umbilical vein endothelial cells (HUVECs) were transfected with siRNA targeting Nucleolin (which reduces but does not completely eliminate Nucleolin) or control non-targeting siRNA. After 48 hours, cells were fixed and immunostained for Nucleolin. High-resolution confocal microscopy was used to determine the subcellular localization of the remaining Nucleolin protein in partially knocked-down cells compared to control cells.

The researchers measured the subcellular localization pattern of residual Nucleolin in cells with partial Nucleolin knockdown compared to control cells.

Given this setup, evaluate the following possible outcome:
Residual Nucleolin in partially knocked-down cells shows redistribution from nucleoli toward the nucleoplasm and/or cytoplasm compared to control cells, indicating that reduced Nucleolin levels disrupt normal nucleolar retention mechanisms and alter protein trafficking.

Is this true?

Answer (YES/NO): NO